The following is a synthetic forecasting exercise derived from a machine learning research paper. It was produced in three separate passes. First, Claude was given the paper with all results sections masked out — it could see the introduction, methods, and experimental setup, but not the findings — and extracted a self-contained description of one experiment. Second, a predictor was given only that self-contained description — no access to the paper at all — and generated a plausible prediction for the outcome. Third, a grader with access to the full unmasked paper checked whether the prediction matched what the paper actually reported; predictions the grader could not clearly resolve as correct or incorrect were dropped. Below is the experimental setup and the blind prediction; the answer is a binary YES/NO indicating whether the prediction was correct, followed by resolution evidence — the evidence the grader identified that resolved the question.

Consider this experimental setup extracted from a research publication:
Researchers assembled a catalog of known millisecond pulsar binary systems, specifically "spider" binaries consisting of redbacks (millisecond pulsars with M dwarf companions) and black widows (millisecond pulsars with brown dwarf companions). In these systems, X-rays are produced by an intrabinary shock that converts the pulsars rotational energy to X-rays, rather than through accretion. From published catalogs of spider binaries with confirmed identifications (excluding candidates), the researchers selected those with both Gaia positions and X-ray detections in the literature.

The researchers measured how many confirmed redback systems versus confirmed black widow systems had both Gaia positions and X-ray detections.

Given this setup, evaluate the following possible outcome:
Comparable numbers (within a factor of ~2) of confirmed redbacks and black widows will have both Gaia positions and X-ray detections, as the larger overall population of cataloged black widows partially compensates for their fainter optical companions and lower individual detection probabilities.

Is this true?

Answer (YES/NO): NO